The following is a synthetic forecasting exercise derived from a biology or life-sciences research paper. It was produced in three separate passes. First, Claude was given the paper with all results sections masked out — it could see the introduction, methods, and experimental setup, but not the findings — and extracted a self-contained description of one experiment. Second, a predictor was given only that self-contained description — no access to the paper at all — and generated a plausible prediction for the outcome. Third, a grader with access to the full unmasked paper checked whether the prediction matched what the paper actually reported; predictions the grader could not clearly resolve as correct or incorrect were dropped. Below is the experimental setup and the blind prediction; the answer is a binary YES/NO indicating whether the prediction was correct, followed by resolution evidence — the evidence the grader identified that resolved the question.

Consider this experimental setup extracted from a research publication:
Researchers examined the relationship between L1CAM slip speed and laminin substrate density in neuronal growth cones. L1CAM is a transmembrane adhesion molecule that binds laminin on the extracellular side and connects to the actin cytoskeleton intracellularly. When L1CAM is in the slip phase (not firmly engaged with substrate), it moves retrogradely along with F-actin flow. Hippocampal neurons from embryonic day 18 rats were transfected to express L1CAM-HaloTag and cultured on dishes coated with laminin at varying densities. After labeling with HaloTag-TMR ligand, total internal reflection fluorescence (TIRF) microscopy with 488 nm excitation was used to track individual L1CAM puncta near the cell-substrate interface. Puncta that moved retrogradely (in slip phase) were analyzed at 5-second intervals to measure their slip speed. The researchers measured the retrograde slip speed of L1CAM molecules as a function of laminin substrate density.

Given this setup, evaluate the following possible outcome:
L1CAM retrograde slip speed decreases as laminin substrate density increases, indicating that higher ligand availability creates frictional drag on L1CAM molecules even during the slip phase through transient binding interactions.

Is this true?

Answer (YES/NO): YES